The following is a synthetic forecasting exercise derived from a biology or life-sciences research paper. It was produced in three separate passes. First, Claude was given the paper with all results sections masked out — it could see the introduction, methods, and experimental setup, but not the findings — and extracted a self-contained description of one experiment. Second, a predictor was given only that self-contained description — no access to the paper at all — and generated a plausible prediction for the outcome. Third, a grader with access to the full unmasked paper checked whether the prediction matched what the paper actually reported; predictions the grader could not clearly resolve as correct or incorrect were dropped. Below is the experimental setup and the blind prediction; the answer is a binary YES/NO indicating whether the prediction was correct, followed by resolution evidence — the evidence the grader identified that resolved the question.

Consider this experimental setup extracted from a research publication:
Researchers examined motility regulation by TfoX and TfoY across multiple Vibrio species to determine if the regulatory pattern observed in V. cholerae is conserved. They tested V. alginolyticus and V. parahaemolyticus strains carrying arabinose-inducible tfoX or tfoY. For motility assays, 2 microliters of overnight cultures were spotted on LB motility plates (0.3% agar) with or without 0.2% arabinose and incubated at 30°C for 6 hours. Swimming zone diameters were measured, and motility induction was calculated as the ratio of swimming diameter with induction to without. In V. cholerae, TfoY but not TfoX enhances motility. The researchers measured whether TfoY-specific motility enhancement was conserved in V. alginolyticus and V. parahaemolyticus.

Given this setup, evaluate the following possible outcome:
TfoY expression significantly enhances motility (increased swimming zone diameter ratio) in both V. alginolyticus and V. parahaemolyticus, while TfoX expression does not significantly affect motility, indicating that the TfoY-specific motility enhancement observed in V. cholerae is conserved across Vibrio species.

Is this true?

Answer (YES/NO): YES